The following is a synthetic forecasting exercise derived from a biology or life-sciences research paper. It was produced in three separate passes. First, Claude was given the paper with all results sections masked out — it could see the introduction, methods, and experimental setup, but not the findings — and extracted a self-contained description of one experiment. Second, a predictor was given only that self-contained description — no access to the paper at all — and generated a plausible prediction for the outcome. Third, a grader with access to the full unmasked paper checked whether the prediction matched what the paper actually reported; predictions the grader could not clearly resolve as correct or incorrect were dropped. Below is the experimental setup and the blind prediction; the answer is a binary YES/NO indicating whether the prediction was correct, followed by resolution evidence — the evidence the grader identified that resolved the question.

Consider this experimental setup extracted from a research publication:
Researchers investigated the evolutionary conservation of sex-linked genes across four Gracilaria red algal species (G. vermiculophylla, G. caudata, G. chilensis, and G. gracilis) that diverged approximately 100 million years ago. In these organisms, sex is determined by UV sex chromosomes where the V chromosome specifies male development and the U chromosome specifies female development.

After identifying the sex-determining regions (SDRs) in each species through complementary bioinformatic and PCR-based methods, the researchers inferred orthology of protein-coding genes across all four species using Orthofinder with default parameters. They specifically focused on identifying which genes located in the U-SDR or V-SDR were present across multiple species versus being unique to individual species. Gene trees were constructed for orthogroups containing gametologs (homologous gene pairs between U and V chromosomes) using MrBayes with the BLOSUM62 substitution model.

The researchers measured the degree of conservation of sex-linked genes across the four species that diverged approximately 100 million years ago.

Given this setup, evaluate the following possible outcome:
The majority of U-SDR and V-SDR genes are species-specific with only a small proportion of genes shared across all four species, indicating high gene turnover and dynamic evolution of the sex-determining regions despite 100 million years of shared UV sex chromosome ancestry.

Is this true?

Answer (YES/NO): YES